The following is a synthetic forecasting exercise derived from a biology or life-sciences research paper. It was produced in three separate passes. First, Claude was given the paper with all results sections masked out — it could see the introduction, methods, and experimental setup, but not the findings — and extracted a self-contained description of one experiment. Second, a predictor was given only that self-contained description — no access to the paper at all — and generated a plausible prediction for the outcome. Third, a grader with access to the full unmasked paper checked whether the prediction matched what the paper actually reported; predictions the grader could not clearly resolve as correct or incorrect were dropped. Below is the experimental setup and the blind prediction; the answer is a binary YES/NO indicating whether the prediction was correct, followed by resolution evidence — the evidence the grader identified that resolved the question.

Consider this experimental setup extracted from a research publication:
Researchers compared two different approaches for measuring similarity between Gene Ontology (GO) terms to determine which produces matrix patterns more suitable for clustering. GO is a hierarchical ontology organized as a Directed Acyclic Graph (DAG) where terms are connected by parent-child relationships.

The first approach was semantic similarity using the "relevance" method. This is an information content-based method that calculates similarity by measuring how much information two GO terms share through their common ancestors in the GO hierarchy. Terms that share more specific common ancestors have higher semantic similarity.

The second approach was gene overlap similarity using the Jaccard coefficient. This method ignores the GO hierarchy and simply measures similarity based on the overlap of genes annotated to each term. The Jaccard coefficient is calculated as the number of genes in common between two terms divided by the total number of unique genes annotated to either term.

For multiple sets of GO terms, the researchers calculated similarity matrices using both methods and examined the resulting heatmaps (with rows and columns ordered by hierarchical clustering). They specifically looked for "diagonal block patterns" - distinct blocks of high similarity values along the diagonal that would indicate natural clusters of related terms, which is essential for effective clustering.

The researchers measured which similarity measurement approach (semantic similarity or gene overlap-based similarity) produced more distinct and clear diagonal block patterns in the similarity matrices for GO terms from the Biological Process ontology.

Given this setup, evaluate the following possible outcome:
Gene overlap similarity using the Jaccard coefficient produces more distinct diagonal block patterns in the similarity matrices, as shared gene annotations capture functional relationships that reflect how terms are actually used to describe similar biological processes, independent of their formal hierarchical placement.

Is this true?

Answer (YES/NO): NO